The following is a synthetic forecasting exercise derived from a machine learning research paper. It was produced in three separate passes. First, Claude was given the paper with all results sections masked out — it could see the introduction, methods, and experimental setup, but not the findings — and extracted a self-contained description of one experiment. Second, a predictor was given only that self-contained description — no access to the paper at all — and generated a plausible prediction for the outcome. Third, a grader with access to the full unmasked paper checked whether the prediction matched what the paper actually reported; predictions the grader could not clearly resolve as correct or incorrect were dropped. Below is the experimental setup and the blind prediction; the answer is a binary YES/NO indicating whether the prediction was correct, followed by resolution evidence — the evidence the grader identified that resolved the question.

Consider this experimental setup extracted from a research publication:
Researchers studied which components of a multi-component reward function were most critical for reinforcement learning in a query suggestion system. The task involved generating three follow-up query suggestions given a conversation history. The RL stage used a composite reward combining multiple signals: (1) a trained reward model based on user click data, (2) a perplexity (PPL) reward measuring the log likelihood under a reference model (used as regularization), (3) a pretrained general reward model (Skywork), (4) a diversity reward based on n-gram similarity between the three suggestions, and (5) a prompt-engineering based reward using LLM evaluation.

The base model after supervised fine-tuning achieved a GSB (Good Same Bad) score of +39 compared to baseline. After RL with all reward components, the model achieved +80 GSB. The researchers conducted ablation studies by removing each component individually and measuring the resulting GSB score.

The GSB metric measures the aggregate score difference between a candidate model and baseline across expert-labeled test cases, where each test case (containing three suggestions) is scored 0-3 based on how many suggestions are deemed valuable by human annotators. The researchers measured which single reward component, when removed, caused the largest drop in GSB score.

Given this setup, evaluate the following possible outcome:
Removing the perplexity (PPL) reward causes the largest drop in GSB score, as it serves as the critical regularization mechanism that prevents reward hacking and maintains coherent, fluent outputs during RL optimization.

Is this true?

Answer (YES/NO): YES